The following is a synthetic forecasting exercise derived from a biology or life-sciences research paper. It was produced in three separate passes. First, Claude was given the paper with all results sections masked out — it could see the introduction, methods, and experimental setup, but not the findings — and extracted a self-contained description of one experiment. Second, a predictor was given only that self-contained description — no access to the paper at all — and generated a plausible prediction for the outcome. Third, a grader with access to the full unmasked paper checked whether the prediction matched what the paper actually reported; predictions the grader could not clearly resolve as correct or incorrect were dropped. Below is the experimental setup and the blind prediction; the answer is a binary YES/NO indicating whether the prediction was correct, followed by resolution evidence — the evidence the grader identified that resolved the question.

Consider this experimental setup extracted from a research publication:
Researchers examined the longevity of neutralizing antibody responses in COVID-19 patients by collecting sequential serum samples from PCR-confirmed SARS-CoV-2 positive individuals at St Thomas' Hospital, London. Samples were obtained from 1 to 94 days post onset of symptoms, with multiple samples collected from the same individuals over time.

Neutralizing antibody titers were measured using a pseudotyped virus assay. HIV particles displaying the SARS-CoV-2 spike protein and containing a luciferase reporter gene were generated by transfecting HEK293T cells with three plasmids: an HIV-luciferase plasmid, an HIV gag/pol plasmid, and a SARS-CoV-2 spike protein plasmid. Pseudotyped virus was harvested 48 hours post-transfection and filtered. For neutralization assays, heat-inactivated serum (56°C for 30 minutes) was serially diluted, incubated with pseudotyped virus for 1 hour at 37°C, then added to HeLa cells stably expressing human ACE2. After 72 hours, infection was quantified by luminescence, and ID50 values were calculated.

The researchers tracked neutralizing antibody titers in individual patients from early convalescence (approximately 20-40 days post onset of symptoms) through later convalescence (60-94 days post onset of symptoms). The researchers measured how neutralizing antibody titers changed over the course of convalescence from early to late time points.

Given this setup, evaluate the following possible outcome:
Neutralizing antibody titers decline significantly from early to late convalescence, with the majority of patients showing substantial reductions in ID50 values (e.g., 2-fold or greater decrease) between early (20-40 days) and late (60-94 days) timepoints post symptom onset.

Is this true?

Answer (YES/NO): YES